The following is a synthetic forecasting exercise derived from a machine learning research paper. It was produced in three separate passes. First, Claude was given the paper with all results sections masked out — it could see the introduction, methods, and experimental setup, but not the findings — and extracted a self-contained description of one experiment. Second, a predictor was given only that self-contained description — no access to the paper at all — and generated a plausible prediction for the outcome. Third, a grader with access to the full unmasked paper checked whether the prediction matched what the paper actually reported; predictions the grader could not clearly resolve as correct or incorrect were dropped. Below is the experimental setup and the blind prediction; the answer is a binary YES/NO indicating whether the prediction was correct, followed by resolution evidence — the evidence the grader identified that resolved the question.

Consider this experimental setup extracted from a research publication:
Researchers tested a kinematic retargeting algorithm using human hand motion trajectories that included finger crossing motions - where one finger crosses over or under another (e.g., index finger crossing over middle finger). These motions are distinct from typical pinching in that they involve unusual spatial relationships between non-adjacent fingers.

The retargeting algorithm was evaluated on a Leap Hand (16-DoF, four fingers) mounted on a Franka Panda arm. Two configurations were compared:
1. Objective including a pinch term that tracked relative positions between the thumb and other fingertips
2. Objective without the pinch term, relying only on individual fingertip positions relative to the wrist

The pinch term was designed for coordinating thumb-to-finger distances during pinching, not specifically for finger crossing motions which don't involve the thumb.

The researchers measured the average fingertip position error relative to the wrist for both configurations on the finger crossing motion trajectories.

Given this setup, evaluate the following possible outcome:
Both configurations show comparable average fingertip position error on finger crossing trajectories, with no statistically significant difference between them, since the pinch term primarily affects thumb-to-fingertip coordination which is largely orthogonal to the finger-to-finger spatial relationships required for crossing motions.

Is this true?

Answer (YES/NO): NO